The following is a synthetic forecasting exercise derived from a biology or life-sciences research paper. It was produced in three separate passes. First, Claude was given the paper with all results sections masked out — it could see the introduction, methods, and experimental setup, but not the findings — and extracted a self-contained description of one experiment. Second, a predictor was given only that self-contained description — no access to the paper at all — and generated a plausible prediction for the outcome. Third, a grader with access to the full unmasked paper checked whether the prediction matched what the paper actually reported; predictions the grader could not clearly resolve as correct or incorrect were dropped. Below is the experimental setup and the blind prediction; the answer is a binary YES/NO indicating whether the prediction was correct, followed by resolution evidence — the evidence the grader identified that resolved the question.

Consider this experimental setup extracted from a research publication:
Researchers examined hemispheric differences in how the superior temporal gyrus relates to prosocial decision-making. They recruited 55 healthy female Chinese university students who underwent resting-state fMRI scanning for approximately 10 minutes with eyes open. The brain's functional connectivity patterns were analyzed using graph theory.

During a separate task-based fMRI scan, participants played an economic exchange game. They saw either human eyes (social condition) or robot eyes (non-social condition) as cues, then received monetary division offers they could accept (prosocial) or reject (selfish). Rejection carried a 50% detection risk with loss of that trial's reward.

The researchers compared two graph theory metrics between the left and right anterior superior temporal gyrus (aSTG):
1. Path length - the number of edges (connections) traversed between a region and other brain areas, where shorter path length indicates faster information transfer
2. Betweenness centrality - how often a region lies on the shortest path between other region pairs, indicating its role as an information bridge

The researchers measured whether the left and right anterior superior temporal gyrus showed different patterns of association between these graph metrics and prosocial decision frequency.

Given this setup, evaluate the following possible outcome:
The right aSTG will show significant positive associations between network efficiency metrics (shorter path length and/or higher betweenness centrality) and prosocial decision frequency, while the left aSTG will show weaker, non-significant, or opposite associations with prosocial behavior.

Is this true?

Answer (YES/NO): NO